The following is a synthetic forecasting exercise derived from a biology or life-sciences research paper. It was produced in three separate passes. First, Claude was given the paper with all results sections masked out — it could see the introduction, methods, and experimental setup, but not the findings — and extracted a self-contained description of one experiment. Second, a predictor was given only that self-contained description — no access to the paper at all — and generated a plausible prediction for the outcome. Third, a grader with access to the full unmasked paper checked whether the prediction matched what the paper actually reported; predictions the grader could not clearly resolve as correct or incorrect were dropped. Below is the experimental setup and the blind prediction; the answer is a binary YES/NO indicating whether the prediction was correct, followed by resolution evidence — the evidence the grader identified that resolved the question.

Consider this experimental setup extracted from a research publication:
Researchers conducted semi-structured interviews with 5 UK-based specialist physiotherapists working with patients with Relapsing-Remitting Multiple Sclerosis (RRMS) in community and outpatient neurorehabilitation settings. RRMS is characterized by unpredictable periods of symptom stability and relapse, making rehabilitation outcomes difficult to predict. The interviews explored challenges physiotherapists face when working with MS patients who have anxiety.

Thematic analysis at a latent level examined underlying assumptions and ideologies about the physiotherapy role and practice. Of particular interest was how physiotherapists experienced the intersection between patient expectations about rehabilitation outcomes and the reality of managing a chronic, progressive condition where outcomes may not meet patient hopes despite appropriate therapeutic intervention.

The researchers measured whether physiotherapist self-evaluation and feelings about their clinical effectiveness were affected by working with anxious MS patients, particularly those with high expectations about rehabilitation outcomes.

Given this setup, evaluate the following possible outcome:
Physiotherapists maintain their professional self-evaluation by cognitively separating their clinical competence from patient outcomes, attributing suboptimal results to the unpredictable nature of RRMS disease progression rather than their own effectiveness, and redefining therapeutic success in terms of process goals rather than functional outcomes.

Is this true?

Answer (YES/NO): NO